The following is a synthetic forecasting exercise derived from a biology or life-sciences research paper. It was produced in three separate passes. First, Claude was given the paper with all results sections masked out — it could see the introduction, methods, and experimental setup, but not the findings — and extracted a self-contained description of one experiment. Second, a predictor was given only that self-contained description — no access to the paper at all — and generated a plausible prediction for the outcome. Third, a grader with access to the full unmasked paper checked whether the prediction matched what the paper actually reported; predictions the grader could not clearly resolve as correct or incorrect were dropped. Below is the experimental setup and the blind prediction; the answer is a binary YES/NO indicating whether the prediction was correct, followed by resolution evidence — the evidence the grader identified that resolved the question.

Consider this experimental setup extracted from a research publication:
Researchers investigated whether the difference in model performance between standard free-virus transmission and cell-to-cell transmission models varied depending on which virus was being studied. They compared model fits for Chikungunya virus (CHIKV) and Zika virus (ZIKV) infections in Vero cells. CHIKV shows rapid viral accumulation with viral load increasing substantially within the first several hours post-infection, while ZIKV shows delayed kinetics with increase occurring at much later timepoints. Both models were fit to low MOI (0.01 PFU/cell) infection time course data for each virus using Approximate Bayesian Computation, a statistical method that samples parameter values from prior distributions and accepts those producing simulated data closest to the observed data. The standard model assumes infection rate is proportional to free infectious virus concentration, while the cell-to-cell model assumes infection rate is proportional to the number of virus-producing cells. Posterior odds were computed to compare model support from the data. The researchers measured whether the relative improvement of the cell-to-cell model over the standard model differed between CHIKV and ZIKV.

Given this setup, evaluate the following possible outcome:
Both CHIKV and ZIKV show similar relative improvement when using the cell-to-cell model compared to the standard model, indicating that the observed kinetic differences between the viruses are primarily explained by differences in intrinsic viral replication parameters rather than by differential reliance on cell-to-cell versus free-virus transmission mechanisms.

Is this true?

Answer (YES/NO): NO